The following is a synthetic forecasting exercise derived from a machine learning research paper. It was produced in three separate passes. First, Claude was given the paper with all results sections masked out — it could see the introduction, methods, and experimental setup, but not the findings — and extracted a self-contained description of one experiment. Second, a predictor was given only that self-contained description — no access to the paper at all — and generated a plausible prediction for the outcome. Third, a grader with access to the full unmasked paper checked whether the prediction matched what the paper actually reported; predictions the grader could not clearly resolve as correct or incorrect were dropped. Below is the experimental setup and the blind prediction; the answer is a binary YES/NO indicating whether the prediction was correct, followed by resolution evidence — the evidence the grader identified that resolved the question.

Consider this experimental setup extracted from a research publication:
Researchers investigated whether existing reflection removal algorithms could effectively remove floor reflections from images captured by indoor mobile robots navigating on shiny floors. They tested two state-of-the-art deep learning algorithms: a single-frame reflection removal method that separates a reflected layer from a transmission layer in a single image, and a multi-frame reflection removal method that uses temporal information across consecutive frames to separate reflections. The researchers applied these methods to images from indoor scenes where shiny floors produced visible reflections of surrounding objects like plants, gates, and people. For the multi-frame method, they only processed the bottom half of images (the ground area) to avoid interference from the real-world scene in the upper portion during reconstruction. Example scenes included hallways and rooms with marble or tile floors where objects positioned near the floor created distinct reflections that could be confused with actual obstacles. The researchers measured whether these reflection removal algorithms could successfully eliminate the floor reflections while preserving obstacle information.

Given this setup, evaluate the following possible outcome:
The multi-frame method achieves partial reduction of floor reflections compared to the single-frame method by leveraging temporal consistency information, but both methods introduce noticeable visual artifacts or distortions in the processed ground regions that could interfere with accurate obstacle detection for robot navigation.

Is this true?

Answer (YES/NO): NO